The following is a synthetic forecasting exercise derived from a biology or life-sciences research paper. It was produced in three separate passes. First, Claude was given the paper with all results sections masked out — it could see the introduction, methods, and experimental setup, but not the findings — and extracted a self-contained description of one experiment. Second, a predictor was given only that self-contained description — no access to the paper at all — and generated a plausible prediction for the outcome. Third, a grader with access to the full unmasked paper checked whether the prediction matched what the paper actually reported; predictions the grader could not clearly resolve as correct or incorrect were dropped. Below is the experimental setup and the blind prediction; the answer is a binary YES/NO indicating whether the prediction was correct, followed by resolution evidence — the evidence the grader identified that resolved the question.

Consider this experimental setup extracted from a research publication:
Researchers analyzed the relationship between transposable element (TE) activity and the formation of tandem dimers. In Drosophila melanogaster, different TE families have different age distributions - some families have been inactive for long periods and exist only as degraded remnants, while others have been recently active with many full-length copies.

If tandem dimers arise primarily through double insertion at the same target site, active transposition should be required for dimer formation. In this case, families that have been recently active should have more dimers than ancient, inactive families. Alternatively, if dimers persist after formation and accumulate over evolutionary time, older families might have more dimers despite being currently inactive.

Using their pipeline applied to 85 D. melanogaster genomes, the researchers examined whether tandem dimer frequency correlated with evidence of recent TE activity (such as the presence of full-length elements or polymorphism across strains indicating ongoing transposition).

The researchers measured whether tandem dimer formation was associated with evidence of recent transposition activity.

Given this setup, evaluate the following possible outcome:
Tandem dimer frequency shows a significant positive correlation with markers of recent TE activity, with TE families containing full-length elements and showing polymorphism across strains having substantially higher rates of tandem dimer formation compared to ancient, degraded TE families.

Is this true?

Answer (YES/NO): NO